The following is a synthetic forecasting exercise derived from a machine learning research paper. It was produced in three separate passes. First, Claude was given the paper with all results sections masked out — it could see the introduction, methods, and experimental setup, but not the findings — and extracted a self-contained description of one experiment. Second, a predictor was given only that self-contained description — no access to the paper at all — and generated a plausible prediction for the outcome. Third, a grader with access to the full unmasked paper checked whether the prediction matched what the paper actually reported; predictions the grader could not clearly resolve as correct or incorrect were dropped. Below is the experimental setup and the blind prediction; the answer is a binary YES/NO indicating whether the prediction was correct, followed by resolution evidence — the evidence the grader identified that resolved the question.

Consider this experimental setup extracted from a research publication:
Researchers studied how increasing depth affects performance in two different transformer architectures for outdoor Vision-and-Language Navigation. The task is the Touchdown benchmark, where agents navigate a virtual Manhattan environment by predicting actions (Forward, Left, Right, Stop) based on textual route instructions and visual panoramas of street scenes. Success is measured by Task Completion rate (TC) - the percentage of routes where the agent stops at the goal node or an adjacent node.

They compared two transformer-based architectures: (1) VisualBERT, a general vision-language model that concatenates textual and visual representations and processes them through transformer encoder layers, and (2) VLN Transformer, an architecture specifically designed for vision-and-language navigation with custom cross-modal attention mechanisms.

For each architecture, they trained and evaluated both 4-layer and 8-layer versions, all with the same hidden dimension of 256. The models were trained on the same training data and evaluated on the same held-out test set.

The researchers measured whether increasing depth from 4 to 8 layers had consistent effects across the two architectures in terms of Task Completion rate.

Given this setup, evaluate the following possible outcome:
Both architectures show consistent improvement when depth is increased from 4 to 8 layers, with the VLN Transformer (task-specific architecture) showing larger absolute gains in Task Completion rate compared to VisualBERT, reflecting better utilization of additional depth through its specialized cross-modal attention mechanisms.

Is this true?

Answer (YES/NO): NO